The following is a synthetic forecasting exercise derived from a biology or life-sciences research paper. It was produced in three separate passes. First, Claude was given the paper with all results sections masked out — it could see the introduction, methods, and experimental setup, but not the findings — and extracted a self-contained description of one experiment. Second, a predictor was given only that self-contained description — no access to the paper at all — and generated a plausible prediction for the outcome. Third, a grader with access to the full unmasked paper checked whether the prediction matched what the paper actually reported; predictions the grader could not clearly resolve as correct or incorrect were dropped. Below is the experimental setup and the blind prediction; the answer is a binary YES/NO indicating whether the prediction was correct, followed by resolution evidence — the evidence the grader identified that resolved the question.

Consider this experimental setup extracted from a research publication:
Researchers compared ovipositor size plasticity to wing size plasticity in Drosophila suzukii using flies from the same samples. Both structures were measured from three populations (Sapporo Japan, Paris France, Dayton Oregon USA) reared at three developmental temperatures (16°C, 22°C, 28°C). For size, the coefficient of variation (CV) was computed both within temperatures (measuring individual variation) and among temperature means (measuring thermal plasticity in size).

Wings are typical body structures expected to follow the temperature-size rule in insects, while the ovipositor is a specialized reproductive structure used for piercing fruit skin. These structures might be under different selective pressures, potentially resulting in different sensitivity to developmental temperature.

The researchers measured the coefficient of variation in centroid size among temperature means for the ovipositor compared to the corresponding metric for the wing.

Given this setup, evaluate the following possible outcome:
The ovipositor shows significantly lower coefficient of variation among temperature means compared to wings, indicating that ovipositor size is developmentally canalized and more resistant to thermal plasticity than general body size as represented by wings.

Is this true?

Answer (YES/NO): YES